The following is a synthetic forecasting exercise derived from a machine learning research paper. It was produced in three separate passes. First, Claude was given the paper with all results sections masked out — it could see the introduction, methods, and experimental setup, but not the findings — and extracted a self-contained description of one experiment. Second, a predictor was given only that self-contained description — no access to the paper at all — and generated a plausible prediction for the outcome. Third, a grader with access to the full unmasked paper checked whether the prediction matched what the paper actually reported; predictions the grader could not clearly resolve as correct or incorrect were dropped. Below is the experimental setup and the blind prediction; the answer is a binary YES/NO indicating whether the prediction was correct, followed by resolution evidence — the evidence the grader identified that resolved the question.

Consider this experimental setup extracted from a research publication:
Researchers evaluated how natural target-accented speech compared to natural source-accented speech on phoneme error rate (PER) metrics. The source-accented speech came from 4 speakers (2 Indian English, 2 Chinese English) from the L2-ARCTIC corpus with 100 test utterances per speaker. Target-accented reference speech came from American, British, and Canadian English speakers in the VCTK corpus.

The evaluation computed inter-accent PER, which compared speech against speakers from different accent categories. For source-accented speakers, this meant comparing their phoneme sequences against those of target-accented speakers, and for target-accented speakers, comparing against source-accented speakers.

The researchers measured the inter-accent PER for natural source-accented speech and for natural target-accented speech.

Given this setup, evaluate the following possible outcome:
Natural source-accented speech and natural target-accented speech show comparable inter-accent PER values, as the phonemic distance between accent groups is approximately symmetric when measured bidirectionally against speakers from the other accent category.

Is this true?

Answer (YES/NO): YES